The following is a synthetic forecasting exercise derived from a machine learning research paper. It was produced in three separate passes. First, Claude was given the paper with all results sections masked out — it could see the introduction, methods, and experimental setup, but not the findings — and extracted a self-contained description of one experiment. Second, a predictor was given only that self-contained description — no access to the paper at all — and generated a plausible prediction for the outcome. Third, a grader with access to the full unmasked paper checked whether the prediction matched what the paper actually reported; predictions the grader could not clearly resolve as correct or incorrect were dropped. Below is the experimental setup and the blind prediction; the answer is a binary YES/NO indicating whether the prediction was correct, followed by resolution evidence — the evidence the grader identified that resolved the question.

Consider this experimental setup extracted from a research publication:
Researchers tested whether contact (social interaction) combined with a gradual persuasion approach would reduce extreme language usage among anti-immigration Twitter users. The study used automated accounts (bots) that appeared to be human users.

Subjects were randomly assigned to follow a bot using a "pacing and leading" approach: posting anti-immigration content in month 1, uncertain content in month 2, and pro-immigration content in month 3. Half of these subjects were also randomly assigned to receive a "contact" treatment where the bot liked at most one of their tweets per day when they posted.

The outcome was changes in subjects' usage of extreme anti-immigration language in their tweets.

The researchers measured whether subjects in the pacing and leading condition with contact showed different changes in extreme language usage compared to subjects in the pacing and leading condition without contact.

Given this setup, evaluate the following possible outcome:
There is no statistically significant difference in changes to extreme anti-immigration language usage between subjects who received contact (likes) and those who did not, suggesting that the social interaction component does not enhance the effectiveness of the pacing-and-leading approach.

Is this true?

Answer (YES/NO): NO